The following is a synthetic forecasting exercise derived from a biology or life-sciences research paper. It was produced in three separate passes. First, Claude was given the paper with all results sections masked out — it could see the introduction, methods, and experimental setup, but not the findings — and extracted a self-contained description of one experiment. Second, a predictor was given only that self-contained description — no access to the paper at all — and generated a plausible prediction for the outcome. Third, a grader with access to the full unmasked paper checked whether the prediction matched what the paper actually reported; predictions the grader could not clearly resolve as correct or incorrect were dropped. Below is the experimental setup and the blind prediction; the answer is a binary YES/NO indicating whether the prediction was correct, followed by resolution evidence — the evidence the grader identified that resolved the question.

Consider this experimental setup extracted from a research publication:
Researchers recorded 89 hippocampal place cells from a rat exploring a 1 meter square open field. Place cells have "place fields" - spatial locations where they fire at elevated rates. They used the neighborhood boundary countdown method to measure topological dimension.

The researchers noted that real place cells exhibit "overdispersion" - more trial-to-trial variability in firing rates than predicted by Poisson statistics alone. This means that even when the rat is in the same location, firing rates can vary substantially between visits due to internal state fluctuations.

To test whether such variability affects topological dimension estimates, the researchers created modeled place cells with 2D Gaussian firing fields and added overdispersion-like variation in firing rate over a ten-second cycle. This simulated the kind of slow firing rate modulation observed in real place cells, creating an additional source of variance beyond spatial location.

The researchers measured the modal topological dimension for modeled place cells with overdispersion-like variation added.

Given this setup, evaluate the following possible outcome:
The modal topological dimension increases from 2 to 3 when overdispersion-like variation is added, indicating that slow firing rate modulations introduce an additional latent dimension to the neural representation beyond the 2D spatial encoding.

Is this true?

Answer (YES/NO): NO